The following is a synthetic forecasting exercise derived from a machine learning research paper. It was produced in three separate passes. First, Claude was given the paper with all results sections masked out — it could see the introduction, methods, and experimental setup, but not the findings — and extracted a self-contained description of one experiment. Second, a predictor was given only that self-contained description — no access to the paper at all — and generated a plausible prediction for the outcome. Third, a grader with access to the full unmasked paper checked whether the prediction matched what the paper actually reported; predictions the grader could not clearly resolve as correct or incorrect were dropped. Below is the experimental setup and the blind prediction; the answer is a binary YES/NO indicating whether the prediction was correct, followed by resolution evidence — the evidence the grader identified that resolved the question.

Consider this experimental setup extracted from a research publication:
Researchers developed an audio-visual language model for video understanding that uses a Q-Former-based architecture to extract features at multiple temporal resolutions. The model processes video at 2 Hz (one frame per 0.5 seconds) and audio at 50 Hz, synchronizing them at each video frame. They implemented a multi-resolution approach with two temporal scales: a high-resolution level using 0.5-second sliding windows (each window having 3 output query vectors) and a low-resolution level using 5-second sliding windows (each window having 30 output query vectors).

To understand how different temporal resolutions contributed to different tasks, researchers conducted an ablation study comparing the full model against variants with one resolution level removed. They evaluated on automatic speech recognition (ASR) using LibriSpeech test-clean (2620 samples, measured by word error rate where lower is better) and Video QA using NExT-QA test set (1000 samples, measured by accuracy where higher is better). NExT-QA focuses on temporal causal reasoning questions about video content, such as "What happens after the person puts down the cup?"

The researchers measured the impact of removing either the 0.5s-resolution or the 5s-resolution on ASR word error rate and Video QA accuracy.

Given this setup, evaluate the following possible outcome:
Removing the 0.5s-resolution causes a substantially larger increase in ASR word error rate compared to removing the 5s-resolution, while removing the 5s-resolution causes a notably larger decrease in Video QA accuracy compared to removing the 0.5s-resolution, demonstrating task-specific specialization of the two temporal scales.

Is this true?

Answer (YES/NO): YES